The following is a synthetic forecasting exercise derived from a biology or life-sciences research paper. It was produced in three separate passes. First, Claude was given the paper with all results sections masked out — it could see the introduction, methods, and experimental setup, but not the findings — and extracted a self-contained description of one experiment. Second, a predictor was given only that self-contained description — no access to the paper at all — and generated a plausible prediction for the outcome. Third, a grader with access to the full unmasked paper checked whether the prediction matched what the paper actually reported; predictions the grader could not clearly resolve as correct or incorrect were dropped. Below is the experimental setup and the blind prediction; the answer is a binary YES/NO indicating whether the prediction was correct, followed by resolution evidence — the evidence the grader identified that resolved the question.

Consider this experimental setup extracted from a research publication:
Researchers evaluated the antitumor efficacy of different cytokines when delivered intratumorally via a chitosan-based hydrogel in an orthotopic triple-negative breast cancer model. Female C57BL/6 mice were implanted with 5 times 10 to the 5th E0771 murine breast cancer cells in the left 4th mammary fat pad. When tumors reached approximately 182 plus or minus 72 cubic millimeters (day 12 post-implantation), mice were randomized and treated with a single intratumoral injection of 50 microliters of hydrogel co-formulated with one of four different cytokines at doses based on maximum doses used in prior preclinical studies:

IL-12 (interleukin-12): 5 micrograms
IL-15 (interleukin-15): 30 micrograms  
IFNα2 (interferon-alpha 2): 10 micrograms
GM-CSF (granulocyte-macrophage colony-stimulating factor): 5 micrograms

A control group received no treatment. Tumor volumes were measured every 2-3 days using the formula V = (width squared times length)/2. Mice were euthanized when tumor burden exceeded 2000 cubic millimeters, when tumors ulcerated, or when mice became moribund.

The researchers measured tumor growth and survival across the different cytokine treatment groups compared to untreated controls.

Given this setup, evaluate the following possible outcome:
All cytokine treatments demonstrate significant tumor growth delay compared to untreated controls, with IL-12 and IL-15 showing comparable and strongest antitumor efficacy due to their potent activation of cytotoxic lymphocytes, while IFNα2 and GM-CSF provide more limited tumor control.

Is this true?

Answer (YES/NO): NO